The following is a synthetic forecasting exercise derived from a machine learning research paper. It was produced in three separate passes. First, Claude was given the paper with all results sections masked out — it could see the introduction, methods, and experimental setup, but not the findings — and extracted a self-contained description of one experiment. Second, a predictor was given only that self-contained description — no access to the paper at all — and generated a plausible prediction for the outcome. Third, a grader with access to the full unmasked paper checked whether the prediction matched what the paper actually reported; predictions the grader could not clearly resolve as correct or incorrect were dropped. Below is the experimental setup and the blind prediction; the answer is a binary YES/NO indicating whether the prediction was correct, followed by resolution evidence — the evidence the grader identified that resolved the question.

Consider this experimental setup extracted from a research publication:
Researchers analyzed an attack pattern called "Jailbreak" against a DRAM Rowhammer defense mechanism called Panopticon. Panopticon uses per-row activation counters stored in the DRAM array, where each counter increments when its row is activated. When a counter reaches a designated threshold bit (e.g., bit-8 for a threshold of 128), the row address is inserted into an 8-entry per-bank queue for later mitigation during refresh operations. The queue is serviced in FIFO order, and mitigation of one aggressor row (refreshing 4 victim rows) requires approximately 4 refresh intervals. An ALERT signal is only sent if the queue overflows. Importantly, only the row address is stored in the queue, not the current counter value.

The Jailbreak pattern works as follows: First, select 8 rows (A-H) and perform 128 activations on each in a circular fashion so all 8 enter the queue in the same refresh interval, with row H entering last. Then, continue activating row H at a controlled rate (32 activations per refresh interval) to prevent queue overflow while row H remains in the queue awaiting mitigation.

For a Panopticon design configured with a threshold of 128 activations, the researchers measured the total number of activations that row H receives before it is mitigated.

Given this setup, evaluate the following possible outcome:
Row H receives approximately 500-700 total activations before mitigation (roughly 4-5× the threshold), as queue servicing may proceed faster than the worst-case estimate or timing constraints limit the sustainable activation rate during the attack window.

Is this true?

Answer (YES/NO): NO